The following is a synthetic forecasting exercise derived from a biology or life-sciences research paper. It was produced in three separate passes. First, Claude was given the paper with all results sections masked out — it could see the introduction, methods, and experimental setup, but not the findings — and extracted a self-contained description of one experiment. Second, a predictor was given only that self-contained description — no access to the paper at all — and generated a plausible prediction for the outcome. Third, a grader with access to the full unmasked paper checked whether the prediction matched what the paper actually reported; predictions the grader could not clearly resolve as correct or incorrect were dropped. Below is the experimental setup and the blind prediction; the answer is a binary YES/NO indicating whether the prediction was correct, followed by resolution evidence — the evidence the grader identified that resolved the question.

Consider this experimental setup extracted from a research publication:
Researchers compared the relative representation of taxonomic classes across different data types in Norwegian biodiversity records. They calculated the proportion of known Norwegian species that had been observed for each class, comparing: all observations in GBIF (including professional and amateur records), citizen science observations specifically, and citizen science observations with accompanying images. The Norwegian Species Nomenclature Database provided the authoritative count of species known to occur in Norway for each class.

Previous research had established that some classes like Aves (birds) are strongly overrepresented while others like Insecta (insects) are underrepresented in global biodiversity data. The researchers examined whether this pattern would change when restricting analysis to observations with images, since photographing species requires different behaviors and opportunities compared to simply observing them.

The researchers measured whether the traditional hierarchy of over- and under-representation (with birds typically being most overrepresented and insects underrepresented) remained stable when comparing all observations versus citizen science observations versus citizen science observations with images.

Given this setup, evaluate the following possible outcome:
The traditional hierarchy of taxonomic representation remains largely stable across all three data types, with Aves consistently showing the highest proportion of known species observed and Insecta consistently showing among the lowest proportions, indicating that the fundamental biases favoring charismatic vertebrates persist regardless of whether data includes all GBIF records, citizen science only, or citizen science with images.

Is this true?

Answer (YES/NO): NO